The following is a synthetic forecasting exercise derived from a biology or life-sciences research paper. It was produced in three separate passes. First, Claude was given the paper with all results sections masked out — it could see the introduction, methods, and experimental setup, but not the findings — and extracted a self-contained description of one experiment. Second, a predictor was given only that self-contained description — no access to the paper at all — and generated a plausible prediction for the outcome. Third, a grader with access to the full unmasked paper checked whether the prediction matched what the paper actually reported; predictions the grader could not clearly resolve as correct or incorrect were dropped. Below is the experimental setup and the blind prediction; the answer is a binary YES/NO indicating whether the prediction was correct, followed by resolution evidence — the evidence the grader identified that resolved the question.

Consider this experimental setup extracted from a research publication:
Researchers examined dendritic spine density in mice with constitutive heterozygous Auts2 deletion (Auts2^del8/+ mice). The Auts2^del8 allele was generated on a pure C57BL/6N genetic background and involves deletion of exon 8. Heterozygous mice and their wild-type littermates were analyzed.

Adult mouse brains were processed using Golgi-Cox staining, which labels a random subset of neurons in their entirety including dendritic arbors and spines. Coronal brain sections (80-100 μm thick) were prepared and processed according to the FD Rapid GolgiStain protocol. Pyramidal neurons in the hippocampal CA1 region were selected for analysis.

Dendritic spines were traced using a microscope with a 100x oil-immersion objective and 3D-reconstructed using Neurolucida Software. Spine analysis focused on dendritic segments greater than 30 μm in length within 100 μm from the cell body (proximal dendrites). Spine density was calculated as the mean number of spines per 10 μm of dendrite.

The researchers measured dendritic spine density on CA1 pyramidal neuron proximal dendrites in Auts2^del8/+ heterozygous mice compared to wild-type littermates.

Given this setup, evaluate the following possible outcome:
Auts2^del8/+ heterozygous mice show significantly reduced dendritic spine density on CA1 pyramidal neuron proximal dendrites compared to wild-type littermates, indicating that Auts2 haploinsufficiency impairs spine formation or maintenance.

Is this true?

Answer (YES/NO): NO